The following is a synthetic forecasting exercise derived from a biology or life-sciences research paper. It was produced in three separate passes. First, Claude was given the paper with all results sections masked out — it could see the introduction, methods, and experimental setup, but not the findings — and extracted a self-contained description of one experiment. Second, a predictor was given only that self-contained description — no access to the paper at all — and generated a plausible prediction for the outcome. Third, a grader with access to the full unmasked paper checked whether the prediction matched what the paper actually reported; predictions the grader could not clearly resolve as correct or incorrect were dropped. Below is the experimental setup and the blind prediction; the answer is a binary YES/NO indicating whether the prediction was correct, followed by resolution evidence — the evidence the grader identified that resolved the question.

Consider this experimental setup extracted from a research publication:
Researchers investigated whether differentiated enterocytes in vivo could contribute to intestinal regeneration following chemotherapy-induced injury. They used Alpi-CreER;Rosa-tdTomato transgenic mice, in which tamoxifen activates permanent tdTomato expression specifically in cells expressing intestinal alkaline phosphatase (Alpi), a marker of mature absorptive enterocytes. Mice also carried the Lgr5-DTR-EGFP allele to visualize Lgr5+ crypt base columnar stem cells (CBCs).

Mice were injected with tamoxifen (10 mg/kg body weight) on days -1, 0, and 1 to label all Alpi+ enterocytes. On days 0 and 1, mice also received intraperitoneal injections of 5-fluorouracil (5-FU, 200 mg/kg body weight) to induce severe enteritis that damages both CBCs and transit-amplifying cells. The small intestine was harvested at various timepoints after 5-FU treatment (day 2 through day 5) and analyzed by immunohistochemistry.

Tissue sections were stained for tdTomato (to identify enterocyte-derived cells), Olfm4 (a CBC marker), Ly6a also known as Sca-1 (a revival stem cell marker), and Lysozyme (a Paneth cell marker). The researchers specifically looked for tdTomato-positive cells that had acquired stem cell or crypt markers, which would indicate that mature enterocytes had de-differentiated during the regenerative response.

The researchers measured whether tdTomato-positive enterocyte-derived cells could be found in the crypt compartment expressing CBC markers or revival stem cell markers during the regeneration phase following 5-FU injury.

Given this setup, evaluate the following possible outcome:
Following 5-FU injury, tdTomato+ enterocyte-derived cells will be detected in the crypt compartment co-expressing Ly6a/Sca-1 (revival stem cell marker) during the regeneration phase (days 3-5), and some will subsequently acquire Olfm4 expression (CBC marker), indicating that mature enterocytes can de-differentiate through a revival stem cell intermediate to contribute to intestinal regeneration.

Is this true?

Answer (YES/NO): NO